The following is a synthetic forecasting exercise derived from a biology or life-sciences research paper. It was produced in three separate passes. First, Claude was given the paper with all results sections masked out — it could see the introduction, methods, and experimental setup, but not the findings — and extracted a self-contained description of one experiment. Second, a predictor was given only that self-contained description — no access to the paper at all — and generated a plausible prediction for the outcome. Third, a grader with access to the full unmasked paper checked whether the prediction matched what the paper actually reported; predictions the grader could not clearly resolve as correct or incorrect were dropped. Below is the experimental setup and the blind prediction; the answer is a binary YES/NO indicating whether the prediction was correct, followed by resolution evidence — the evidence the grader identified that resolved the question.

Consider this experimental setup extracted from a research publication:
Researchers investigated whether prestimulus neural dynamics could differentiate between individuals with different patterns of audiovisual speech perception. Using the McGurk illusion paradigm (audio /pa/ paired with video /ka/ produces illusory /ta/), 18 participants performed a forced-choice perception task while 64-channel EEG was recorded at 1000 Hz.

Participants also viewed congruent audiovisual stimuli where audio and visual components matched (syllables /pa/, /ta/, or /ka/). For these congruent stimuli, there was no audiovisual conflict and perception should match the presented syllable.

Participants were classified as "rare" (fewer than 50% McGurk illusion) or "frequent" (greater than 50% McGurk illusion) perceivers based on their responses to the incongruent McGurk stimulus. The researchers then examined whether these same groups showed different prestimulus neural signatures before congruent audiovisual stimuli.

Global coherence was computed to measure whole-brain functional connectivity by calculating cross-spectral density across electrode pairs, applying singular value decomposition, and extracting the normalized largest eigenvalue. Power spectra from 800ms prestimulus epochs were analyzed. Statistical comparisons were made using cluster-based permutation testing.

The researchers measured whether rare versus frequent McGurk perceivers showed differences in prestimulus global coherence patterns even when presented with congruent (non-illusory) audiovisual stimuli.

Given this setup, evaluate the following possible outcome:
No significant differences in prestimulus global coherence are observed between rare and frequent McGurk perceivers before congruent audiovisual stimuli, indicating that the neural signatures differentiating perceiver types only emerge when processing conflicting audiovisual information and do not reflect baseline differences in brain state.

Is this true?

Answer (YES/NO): NO